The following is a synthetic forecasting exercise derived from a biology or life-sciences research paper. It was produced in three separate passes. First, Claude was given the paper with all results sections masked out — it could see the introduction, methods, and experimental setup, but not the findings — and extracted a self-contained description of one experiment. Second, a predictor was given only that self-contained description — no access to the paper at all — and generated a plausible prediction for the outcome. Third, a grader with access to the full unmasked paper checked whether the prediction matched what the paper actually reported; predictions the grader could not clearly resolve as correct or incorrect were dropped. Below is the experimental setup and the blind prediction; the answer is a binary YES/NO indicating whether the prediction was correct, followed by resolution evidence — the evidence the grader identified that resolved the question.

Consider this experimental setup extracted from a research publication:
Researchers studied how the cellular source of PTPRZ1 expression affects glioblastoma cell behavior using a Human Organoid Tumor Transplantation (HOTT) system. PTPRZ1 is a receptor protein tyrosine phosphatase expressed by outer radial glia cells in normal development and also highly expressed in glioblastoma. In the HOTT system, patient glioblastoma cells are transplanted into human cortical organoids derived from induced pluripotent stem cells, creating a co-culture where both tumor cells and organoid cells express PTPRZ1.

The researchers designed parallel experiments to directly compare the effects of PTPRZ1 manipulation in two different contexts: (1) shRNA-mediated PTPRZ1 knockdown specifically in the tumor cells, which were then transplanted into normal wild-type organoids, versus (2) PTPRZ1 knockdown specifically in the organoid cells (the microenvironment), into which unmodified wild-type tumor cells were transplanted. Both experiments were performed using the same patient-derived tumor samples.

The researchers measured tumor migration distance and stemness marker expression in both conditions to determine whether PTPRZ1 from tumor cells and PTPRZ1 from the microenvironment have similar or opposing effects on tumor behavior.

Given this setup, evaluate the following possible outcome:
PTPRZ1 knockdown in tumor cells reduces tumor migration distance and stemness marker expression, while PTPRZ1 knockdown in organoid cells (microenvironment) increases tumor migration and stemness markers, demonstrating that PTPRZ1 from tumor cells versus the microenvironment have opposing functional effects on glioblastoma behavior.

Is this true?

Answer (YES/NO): YES